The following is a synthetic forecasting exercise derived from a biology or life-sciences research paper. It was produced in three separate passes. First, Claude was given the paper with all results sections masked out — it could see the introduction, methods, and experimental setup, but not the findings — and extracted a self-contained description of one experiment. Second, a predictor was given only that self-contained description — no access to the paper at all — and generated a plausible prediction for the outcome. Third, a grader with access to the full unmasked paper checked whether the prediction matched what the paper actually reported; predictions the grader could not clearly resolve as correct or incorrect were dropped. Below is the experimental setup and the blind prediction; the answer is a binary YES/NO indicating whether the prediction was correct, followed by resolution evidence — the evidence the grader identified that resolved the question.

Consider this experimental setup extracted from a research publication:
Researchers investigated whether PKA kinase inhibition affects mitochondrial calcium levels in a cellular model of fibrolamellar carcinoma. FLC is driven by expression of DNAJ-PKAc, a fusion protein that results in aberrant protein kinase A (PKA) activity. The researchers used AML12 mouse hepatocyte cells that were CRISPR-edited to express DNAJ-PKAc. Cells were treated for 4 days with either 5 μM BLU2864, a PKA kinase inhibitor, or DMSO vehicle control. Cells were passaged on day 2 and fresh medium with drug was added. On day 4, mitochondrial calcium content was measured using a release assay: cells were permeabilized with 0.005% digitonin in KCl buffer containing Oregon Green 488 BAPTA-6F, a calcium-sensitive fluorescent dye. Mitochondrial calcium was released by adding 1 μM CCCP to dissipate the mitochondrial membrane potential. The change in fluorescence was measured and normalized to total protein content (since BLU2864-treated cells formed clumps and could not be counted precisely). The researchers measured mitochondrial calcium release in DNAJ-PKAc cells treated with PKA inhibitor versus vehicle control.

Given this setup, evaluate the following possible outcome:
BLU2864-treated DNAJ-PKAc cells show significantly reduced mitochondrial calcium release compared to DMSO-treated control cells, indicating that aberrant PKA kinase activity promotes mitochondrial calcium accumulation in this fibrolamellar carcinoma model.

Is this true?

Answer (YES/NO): YES